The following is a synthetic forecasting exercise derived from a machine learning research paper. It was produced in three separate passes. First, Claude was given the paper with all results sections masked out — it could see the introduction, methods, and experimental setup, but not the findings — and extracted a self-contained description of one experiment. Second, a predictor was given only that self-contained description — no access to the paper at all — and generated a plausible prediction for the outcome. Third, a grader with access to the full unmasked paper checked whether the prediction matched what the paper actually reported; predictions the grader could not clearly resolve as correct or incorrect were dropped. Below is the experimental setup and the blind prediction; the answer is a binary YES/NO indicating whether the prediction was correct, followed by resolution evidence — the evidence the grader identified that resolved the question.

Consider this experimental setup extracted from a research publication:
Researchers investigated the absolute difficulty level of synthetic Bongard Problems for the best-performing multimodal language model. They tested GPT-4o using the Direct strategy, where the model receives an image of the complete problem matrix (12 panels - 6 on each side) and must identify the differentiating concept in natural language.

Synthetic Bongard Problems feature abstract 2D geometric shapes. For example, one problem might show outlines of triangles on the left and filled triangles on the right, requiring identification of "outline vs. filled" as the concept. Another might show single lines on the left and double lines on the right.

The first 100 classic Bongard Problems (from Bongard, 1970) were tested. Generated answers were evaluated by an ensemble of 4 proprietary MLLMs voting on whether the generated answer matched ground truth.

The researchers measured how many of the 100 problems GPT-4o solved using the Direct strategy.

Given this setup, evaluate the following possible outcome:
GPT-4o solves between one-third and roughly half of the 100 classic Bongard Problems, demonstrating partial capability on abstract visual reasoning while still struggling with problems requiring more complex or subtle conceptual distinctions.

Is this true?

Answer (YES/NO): NO